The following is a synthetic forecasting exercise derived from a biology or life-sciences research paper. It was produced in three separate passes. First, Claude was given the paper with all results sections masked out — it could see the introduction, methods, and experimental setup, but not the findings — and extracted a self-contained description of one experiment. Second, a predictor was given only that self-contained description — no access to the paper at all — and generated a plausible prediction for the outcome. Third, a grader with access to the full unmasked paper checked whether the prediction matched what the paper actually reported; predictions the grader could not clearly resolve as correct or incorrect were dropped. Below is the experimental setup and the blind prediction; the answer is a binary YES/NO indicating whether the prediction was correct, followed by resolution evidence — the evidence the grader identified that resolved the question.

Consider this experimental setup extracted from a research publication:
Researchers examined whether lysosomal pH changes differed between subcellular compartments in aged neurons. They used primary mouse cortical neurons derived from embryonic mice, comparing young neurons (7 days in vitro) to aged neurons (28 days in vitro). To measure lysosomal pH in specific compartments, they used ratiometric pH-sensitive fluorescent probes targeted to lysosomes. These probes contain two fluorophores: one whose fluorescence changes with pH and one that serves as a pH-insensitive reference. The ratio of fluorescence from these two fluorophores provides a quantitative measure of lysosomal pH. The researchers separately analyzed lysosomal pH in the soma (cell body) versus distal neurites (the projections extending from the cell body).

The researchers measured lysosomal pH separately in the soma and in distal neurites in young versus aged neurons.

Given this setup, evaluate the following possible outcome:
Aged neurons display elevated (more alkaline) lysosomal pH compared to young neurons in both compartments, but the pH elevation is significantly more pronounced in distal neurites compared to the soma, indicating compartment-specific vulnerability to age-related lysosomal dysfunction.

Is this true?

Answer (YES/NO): NO